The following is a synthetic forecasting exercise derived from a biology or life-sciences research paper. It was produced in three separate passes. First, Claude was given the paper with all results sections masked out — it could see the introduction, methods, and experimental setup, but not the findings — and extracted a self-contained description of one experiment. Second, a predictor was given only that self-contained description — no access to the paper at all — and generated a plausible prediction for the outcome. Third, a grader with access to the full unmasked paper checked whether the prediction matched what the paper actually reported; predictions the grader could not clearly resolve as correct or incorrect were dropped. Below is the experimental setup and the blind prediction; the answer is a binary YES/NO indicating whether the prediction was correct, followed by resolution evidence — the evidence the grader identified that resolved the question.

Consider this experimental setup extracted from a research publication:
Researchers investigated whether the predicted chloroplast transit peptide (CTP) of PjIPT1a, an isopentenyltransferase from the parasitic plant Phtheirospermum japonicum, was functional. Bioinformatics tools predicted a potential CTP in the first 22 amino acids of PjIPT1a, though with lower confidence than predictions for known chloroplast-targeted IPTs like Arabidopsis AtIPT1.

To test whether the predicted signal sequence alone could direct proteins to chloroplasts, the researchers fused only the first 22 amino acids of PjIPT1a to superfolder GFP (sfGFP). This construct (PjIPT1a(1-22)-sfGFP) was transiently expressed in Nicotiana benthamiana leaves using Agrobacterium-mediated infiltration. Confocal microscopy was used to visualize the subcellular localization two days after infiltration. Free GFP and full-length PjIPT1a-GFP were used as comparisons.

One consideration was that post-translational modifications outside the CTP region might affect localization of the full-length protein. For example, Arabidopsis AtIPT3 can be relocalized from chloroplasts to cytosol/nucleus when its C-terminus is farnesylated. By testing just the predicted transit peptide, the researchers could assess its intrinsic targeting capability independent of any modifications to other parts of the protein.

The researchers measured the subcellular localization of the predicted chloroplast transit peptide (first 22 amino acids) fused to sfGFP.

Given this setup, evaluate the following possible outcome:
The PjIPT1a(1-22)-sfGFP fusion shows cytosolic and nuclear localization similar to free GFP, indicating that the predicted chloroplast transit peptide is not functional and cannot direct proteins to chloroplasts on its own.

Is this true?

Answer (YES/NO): YES